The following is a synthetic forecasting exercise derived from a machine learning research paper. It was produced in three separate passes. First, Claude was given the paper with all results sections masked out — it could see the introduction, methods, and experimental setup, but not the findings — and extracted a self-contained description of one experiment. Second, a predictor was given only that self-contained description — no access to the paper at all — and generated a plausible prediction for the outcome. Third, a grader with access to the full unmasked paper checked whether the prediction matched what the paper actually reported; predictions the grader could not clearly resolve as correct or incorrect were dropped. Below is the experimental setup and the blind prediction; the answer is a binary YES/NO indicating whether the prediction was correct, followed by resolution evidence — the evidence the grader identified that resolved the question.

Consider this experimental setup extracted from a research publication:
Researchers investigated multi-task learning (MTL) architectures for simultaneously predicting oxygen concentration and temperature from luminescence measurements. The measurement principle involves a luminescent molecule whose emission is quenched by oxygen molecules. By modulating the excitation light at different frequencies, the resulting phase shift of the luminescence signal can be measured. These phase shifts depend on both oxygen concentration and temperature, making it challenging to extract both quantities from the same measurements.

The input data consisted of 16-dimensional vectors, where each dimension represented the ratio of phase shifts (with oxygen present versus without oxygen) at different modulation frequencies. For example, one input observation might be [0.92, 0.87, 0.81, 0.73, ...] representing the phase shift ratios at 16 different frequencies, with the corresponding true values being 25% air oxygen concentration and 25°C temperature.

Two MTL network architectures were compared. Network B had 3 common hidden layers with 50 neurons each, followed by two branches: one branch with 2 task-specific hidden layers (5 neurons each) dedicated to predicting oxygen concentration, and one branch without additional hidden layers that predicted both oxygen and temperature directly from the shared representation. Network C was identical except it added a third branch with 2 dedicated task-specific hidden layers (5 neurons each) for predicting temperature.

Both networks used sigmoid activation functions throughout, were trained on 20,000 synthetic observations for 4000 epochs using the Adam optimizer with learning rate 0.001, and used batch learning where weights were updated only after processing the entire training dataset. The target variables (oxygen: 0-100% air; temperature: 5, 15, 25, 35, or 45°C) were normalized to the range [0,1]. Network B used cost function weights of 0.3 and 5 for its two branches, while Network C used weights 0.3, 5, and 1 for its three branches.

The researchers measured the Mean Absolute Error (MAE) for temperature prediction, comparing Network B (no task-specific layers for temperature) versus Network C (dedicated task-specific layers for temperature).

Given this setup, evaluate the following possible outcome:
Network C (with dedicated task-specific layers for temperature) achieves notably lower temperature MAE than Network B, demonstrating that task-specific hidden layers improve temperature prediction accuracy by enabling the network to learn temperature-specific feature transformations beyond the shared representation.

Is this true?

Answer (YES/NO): YES